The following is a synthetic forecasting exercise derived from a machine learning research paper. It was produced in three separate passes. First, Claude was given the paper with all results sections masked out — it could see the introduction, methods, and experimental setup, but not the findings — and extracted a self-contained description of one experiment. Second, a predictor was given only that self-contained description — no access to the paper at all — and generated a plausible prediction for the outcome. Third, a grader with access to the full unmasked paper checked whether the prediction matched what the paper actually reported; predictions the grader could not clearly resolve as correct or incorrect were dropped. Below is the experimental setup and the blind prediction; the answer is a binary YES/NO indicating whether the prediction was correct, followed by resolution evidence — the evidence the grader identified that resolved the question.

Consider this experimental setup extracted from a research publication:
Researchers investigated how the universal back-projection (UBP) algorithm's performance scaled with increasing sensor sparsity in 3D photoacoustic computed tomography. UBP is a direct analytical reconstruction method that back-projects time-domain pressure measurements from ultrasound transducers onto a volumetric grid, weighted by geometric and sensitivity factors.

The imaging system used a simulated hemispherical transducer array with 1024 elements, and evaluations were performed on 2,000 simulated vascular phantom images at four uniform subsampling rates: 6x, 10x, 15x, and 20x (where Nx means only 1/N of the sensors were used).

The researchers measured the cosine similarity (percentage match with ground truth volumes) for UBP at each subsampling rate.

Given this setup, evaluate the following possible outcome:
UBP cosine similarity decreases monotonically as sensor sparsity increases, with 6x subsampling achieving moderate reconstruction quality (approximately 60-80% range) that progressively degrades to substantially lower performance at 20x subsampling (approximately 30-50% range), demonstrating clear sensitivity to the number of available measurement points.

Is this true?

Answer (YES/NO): YES